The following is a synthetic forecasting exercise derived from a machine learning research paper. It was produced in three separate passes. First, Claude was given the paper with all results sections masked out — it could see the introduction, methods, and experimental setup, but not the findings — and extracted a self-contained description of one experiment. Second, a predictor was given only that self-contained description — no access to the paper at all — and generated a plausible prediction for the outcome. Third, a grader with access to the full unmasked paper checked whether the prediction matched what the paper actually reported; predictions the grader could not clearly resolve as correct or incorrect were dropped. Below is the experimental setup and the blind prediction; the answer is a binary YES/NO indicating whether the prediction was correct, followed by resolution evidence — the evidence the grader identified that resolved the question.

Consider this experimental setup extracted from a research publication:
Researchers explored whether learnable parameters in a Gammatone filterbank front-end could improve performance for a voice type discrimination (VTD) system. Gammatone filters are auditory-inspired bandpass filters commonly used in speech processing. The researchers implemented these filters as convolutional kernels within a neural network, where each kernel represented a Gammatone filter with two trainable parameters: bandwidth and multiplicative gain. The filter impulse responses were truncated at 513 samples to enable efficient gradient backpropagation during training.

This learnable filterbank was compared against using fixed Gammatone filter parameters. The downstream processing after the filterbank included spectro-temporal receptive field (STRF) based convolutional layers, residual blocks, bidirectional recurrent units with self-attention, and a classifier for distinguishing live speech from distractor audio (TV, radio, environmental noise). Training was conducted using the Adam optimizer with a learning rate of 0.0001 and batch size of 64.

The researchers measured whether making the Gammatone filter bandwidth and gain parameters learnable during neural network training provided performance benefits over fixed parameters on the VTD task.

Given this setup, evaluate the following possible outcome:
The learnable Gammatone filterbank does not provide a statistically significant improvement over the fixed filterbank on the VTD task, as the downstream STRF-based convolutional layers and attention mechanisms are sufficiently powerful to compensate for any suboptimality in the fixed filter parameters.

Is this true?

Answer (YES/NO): YES